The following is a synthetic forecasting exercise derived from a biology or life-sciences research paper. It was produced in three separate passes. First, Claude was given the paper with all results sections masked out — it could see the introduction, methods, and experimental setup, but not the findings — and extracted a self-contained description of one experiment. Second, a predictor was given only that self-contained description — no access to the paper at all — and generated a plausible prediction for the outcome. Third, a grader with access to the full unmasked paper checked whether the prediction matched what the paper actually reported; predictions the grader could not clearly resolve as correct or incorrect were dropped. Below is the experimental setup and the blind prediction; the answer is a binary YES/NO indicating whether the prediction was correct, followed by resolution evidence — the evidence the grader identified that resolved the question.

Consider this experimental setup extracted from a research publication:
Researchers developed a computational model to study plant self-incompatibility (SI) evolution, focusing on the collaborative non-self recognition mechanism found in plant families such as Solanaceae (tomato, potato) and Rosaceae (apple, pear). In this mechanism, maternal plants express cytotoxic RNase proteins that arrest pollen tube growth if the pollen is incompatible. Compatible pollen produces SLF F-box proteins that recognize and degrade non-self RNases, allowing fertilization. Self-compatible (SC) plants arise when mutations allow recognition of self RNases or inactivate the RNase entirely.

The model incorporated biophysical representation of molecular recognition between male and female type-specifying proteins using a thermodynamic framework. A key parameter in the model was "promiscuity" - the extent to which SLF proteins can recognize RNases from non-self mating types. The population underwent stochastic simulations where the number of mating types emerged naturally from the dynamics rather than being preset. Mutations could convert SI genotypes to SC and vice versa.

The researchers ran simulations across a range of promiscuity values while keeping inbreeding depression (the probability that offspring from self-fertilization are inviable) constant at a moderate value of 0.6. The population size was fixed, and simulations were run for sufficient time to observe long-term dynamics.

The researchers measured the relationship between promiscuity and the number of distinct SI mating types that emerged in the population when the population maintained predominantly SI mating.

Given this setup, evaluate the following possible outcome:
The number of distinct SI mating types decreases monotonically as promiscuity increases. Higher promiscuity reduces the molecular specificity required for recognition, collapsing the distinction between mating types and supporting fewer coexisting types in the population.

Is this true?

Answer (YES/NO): NO